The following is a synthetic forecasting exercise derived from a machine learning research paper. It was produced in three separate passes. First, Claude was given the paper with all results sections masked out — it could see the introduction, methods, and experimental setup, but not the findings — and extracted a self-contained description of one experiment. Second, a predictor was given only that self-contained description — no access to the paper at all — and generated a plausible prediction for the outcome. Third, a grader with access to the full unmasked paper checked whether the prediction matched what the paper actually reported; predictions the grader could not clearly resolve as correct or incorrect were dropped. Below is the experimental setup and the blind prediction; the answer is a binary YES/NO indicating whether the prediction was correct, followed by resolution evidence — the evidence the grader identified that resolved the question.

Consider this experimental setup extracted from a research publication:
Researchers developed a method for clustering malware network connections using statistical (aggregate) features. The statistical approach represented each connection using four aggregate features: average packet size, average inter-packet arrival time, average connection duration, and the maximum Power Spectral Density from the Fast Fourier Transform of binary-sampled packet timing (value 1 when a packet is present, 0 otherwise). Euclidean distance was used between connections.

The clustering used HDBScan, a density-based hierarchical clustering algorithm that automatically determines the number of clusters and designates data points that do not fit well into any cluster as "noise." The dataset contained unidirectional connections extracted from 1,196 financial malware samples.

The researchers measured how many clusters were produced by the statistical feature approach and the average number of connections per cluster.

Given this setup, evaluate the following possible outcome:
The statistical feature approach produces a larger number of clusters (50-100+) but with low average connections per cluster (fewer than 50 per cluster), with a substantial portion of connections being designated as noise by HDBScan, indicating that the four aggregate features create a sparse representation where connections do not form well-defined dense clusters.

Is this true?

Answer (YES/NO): NO